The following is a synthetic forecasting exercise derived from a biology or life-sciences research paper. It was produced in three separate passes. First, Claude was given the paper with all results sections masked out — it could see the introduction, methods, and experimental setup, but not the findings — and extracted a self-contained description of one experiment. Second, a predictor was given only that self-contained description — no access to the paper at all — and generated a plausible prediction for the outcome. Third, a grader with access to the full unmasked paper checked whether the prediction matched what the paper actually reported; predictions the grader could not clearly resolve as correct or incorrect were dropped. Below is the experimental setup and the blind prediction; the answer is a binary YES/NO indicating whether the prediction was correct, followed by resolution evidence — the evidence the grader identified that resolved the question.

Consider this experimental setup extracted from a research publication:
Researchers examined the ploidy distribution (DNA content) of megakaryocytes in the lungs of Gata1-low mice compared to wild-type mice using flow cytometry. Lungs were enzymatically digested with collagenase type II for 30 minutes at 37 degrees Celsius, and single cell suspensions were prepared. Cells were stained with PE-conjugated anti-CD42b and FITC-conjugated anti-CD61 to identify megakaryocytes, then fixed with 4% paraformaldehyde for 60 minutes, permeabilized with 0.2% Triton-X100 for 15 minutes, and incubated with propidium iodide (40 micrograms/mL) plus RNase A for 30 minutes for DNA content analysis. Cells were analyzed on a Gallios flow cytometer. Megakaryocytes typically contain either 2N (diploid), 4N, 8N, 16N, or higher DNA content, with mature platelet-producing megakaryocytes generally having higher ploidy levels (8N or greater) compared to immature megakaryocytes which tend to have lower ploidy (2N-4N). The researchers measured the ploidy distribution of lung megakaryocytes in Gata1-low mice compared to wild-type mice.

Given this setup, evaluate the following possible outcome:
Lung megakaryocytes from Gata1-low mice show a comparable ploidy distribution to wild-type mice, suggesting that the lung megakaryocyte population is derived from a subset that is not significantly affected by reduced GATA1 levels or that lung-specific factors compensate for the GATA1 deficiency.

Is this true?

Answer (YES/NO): NO